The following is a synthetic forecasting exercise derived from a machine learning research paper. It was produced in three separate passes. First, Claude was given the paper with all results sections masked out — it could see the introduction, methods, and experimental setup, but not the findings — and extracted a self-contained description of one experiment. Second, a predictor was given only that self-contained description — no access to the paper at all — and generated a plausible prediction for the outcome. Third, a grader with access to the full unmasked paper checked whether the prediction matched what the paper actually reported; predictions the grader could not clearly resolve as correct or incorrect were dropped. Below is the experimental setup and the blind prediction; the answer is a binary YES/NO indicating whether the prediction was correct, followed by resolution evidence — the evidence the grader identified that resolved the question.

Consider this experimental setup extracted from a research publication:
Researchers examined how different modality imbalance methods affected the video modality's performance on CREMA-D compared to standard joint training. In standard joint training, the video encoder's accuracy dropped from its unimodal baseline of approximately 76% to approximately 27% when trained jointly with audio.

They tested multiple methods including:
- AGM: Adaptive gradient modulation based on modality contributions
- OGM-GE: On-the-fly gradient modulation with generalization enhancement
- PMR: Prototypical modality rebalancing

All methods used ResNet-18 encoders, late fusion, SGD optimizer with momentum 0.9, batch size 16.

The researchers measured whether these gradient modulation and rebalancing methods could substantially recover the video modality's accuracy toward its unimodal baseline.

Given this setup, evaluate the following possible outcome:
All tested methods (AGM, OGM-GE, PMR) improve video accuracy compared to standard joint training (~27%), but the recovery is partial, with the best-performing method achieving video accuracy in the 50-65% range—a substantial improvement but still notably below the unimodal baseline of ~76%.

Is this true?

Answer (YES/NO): NO